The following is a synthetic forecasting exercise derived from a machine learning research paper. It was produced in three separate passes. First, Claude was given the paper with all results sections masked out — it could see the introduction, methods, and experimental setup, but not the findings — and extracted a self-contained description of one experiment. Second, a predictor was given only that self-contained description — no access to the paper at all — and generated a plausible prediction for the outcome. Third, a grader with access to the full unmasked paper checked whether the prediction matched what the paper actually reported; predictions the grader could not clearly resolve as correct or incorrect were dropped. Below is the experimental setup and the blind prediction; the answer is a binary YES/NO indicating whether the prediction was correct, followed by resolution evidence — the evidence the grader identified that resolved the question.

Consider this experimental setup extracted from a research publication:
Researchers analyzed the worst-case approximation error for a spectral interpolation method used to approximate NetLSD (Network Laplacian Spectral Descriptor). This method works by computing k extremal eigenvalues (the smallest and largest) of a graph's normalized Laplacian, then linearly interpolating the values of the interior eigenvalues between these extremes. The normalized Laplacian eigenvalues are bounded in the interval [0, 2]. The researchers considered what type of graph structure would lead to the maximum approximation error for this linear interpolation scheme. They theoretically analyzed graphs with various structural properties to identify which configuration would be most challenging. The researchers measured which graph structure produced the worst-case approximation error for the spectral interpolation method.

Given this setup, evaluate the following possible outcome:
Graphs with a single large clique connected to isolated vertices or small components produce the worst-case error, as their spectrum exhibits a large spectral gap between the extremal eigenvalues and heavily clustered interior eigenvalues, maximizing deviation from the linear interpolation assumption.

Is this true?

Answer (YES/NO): NO